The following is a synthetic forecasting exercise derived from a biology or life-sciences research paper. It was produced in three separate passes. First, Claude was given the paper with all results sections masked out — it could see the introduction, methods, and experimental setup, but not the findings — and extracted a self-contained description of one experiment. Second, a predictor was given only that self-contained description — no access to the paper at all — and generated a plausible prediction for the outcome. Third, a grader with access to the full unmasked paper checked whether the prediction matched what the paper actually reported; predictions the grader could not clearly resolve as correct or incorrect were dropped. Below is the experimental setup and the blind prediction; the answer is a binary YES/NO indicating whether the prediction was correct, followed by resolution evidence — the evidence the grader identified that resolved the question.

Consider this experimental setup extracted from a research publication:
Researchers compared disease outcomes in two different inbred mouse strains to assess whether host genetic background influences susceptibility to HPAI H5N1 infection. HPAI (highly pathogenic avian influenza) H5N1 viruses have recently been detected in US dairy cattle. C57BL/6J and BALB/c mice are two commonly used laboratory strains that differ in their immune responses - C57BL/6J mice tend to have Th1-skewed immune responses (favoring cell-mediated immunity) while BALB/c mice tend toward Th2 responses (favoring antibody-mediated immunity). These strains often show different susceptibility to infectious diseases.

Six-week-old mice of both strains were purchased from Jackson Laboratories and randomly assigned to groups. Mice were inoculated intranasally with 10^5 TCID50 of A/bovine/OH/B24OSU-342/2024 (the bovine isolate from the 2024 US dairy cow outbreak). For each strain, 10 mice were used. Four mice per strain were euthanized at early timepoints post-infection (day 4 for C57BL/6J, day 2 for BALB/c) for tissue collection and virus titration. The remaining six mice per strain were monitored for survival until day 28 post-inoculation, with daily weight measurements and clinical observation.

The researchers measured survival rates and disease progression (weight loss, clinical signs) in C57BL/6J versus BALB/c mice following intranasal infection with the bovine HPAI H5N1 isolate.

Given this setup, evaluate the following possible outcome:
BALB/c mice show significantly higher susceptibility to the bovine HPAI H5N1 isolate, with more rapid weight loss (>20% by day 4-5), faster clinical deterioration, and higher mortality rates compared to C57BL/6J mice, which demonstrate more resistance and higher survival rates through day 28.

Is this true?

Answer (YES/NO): NO